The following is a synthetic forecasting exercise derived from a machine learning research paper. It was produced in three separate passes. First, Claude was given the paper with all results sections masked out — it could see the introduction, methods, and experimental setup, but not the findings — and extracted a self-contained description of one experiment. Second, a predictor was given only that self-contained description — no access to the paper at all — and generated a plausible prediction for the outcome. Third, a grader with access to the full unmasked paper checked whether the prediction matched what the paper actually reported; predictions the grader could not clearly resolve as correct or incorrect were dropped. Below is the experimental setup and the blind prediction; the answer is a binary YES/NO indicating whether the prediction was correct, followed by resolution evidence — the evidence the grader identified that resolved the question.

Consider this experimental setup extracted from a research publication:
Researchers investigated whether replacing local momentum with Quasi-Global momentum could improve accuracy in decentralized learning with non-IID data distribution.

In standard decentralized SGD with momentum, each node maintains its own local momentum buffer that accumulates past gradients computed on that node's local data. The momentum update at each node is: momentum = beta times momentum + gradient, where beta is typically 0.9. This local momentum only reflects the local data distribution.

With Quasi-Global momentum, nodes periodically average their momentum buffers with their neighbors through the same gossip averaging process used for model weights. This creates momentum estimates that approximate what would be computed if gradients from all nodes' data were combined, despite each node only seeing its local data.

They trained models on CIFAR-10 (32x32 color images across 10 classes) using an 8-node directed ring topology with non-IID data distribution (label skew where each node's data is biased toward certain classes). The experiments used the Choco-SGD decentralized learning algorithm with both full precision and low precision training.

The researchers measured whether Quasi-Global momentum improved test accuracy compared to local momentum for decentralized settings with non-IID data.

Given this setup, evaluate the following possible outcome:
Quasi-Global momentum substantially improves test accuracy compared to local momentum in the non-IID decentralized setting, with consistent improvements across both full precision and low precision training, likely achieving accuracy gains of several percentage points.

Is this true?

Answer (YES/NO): NO